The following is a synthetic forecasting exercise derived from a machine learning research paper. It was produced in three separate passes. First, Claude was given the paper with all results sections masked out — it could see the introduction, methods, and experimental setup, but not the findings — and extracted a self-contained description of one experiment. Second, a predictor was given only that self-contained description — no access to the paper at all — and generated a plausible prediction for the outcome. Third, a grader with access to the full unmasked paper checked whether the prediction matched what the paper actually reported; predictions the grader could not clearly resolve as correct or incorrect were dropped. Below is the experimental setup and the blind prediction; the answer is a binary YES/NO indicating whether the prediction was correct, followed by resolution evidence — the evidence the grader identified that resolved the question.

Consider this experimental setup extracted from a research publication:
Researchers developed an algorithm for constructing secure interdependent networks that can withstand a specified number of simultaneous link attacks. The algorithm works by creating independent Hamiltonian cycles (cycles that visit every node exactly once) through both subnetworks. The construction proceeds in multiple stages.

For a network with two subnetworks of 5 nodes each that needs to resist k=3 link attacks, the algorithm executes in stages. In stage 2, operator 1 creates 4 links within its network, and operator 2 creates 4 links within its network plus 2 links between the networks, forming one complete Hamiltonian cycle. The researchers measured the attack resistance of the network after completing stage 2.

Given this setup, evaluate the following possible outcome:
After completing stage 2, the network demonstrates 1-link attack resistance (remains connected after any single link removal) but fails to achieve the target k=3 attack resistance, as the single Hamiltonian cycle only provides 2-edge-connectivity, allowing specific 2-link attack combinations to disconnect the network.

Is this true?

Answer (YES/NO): YES